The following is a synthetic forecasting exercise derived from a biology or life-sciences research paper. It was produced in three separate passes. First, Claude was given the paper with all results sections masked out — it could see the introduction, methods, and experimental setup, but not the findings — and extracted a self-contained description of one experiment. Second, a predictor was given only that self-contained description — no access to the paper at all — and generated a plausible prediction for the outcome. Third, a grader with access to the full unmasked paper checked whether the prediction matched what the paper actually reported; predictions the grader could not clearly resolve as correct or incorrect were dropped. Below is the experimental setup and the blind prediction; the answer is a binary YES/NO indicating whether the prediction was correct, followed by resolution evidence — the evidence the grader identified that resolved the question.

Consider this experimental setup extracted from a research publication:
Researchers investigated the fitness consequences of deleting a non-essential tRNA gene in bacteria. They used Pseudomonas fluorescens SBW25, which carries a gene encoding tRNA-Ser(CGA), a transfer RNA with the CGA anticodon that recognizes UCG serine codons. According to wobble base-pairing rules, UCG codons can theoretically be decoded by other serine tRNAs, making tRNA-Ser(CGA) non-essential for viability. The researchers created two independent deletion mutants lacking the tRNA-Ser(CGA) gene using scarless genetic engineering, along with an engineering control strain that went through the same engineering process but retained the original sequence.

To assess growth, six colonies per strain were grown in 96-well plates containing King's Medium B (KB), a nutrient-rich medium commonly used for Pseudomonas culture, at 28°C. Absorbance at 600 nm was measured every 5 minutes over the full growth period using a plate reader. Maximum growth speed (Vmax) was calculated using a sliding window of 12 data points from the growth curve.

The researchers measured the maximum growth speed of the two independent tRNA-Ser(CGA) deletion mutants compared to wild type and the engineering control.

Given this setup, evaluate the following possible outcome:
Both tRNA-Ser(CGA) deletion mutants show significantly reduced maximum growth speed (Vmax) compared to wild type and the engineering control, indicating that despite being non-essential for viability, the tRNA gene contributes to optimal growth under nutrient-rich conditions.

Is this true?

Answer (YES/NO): YES